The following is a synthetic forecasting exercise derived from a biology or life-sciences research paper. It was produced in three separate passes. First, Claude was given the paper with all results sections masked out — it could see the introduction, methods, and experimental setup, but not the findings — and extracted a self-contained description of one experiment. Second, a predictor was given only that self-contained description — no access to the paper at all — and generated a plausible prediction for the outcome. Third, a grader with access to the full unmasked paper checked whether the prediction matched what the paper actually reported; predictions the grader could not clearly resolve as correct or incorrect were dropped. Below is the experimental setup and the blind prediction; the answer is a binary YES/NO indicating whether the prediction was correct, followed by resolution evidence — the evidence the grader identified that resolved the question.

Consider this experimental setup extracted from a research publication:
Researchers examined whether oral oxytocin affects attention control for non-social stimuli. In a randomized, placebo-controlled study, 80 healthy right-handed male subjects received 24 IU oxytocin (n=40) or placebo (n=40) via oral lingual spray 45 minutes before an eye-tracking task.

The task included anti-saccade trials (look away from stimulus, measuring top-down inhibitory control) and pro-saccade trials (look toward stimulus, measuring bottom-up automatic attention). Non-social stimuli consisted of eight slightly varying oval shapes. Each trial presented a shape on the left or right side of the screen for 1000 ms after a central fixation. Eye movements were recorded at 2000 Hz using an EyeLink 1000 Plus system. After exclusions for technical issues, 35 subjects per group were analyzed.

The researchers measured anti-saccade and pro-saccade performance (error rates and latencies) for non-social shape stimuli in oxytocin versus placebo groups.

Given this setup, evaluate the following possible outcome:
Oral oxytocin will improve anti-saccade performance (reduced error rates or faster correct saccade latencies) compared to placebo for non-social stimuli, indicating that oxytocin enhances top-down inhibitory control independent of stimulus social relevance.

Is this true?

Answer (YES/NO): NO